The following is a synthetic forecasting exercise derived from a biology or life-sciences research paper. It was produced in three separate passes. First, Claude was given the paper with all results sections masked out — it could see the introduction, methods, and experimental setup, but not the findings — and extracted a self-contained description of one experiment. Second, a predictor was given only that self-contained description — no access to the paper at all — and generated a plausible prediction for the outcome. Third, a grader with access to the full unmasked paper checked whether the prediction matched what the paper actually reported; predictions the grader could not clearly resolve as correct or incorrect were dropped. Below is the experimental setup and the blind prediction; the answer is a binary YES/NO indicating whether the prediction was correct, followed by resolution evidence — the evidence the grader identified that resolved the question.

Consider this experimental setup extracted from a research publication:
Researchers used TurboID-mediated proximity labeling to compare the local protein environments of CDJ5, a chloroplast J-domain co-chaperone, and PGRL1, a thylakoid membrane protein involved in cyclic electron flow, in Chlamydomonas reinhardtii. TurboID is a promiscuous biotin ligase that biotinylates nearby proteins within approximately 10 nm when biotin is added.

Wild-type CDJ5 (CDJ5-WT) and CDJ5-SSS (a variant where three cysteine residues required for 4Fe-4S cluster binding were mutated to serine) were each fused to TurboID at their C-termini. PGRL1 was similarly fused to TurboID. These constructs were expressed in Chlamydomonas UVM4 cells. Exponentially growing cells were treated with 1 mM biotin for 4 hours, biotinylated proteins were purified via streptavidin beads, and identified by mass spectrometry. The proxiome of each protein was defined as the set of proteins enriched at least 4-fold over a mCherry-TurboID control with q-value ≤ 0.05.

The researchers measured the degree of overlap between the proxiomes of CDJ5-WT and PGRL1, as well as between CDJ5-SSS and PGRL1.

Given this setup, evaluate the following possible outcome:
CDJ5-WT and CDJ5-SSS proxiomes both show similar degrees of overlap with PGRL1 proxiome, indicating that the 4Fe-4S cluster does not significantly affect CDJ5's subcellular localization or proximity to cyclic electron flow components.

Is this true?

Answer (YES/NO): NO